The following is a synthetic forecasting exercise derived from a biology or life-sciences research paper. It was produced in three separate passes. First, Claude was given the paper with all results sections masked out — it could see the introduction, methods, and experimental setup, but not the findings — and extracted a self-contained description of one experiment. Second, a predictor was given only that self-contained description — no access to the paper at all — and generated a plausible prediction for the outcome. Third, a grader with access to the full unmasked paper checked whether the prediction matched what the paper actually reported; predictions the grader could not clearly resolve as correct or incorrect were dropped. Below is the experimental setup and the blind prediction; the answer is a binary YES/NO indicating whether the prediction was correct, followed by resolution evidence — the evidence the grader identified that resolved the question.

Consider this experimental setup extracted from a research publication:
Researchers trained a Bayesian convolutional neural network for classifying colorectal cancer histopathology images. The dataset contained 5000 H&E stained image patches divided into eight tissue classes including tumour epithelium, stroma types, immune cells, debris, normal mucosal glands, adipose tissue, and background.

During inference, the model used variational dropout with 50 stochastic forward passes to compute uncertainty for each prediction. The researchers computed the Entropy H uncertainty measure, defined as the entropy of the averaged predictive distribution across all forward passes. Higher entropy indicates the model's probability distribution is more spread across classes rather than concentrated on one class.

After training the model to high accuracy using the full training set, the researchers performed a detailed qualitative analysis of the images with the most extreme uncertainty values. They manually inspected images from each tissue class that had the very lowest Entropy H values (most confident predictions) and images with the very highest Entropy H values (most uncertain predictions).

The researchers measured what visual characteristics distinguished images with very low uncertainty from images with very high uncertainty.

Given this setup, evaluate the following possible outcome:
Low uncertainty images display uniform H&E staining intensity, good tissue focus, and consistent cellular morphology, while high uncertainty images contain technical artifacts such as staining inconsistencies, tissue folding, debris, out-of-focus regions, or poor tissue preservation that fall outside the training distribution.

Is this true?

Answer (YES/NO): NO